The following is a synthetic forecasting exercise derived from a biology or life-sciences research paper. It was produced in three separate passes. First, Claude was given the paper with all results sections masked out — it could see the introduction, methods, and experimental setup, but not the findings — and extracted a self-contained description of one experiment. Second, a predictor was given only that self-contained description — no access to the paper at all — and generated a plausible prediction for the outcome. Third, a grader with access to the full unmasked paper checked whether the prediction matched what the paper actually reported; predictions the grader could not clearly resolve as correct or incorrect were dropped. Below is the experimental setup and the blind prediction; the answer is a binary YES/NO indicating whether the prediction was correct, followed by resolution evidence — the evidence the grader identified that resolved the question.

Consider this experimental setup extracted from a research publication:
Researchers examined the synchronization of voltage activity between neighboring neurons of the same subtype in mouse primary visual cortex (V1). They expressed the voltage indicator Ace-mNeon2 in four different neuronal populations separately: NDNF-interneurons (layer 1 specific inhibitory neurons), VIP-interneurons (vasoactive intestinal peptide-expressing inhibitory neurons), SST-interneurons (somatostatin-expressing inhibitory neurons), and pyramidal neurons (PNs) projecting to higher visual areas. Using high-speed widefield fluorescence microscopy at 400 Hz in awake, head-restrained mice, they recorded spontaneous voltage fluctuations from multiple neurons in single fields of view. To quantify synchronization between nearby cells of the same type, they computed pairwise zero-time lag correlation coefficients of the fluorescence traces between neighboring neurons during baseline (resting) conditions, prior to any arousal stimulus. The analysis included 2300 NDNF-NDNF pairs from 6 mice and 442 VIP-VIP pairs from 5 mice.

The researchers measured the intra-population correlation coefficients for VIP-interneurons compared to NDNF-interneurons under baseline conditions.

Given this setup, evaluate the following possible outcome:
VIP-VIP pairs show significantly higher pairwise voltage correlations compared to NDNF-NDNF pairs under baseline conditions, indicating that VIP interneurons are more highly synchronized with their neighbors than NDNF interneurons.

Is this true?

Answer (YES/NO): YES